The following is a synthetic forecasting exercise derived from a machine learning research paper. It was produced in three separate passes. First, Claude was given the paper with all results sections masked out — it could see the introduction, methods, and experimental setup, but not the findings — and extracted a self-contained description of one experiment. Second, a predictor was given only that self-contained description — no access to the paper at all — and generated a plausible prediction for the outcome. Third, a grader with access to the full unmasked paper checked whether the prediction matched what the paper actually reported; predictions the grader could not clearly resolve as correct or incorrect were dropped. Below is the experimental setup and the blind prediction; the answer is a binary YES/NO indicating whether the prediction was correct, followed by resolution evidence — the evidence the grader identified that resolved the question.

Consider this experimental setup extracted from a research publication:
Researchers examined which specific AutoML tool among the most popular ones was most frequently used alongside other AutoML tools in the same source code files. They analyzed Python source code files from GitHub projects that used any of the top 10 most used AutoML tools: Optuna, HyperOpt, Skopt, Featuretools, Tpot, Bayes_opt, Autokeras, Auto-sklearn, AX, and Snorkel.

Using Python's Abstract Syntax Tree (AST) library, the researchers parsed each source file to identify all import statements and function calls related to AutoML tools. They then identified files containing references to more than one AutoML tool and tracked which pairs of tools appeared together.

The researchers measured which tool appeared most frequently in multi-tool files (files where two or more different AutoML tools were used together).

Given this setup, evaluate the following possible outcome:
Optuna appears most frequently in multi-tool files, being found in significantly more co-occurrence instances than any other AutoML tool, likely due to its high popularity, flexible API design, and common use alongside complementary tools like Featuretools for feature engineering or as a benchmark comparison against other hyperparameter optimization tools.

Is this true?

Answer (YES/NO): NO